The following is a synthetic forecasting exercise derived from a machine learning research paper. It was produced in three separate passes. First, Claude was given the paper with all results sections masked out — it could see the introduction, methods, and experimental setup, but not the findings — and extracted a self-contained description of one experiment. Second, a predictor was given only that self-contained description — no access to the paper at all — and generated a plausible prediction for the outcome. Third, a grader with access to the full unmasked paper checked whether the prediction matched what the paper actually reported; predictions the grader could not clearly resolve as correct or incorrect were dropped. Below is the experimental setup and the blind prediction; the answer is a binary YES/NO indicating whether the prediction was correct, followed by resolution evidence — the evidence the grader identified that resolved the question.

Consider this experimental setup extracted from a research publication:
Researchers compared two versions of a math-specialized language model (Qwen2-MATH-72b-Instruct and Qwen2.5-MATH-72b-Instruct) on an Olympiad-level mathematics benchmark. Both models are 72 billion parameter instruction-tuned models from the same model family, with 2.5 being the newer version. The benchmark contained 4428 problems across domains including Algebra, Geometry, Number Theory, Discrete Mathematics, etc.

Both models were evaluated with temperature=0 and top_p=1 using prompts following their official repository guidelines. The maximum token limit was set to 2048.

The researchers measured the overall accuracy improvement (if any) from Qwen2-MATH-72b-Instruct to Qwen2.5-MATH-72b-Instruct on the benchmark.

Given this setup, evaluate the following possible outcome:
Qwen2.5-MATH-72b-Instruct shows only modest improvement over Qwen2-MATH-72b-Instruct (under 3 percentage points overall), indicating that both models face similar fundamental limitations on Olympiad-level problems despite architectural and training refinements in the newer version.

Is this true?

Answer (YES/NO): YES